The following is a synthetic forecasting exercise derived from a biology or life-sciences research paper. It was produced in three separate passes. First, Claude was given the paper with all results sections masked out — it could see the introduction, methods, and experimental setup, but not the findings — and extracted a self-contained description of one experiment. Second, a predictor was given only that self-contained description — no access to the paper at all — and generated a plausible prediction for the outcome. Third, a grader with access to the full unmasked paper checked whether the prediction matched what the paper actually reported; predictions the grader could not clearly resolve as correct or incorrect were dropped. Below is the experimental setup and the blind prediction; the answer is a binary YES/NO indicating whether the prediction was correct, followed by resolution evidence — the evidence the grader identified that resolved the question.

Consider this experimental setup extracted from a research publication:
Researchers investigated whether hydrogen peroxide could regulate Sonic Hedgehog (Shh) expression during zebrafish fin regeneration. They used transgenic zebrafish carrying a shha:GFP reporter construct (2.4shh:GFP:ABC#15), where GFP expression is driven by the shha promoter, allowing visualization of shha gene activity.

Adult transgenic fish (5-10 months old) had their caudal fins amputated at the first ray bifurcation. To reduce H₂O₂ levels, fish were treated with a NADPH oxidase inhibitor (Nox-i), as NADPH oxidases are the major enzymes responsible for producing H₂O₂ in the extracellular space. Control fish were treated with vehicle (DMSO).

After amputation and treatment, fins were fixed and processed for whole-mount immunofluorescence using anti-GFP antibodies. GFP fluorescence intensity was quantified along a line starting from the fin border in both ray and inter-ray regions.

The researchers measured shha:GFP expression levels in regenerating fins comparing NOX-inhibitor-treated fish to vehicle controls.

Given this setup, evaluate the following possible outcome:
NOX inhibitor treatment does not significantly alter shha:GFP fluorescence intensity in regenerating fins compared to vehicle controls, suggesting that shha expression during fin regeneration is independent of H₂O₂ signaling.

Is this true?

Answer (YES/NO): NO